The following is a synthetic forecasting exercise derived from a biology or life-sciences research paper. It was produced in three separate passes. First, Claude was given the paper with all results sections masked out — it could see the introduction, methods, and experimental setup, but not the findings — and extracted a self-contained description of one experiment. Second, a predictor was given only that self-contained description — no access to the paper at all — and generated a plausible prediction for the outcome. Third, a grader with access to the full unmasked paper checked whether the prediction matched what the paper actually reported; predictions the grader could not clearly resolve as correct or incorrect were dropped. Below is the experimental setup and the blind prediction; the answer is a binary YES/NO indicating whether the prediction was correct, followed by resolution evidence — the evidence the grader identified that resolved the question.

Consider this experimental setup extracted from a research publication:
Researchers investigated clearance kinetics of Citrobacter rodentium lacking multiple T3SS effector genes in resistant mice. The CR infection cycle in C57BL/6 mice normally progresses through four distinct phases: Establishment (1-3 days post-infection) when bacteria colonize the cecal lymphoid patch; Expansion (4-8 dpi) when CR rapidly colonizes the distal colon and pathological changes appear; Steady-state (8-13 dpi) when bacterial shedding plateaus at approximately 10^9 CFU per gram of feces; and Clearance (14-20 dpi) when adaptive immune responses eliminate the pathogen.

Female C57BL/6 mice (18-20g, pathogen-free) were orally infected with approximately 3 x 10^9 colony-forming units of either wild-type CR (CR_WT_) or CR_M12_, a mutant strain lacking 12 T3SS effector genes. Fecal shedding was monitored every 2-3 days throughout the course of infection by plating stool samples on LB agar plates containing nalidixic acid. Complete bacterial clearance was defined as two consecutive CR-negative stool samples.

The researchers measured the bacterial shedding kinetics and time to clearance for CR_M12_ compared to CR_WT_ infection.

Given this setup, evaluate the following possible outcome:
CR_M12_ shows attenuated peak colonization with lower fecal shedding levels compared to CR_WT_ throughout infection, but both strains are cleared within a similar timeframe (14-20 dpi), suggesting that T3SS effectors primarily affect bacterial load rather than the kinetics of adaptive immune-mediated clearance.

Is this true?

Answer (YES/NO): NO